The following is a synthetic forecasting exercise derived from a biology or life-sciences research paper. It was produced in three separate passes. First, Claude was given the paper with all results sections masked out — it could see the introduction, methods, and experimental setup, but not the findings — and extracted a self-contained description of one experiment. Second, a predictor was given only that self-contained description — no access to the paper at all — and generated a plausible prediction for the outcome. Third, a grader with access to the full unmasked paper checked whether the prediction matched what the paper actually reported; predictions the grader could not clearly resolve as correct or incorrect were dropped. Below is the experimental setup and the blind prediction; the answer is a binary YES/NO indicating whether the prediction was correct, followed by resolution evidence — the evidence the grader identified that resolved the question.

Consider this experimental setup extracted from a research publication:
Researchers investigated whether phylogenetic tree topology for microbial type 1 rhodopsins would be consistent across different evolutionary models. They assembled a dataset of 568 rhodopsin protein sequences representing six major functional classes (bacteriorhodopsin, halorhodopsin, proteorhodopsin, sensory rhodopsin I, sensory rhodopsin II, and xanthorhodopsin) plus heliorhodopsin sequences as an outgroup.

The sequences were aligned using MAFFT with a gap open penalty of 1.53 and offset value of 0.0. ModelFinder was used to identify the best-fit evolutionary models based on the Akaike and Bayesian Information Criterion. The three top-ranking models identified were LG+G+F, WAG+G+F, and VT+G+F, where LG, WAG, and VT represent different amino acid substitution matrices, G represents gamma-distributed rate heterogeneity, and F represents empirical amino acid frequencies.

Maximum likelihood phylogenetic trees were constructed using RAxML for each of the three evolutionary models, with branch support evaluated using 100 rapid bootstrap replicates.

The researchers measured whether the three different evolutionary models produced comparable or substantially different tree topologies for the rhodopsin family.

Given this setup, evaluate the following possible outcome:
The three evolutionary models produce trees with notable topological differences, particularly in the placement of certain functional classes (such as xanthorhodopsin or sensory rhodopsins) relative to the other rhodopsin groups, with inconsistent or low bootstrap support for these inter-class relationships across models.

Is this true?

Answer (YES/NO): NO